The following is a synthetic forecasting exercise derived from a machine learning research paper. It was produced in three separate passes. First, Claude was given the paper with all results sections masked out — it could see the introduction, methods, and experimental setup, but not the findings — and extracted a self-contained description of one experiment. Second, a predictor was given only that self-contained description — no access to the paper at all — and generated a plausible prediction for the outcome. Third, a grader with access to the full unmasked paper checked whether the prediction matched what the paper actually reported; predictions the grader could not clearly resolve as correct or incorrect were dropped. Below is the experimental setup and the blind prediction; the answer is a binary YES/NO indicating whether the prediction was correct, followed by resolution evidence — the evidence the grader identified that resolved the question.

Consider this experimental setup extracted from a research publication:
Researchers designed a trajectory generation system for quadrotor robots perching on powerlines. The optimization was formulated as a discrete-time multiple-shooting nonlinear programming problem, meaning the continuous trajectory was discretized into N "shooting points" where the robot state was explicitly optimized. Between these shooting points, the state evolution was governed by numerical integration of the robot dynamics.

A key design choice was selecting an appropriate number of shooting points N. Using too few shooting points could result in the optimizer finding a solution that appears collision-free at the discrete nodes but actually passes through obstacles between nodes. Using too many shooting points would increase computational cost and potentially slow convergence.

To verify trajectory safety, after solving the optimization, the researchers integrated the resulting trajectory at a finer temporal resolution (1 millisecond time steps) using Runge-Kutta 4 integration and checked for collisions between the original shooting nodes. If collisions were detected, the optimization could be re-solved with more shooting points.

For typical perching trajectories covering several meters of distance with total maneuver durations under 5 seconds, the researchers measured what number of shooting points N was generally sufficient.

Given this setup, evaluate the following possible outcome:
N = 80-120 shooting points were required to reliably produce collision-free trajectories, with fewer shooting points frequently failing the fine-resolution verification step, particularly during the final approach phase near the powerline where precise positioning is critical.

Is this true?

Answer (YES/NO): NO